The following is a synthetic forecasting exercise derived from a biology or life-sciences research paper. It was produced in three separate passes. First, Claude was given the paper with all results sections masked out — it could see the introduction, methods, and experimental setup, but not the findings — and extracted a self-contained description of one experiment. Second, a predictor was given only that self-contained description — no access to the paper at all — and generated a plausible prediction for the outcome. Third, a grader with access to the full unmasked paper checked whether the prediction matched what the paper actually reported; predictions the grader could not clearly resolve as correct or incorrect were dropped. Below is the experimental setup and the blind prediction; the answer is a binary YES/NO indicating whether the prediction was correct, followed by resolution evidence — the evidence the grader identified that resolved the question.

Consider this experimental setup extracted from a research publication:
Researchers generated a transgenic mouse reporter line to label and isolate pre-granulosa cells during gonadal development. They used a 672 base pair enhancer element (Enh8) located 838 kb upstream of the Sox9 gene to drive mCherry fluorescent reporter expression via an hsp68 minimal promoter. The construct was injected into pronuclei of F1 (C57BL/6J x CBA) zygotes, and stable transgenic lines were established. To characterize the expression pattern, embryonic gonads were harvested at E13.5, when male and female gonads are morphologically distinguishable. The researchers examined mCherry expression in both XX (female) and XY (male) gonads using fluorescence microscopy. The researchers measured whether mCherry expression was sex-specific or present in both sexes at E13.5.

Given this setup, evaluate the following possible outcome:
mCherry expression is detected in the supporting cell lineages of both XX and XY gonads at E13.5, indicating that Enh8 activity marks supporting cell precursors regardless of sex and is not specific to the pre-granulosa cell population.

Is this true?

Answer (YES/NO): YES